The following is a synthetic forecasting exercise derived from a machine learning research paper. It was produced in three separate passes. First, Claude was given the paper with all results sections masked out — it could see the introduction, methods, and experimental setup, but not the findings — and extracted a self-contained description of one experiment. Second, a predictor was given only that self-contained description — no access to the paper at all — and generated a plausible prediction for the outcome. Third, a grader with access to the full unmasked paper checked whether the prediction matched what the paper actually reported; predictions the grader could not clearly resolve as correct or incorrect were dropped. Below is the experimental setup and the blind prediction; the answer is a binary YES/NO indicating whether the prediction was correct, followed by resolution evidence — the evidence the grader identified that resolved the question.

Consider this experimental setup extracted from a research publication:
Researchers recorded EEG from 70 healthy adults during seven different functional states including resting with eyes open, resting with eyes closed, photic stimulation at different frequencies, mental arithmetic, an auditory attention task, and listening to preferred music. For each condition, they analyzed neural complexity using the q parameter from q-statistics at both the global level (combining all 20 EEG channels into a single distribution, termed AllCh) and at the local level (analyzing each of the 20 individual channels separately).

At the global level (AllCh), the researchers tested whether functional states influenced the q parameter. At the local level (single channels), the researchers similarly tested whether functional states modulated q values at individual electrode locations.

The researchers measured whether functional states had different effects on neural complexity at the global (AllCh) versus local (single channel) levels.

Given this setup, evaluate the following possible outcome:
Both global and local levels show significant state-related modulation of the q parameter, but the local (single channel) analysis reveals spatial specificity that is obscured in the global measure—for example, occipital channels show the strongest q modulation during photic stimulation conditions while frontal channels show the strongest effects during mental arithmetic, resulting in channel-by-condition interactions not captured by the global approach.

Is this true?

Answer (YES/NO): NO